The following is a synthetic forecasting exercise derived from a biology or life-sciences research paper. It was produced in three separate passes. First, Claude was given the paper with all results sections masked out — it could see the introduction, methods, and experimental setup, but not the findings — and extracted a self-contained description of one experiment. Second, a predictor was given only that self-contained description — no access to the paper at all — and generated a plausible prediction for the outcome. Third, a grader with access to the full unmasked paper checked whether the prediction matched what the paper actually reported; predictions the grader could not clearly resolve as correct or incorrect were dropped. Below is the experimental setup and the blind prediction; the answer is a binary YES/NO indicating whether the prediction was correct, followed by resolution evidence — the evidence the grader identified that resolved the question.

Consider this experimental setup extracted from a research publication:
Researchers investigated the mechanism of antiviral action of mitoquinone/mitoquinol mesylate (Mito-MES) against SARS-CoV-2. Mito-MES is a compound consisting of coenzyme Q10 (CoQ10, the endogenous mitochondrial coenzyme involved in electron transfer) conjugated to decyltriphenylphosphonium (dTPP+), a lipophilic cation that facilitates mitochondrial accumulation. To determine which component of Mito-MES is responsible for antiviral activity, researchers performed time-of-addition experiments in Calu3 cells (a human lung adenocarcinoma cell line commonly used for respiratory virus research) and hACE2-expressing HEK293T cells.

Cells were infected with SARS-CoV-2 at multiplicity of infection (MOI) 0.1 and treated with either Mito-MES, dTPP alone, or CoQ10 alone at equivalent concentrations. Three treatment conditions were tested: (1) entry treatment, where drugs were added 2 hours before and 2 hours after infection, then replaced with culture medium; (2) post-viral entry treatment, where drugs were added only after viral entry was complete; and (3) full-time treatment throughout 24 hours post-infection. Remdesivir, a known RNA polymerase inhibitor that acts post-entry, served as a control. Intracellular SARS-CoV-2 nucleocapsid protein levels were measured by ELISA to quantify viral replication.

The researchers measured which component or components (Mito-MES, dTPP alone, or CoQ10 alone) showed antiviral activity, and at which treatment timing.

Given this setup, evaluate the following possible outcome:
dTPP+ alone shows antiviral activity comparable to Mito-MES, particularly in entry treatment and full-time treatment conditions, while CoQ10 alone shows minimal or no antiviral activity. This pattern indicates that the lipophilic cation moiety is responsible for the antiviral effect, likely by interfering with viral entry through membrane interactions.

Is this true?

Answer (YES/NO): NO